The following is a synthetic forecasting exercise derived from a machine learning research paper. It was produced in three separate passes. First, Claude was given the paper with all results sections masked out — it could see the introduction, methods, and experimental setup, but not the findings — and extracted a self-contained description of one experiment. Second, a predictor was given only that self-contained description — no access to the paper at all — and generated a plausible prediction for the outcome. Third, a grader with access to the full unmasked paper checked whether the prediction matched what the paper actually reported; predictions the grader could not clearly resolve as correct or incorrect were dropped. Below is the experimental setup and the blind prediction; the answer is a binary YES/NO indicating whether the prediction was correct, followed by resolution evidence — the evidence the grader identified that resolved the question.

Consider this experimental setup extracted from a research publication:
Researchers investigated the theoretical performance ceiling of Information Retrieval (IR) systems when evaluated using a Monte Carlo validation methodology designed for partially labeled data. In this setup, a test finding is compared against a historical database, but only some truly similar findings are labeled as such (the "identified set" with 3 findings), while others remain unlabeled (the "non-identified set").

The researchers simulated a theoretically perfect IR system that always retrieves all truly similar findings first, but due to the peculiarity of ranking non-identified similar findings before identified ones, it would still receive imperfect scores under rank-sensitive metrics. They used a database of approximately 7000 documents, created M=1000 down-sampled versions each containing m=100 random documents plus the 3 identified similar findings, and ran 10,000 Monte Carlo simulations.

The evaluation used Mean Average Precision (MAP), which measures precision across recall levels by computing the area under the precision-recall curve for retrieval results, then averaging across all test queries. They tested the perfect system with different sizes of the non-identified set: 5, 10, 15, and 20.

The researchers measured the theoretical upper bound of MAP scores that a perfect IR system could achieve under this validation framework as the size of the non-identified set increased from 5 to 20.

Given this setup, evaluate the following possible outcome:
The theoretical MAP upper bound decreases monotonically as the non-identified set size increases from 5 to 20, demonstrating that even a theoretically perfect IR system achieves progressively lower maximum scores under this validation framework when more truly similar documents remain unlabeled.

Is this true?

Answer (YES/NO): YES